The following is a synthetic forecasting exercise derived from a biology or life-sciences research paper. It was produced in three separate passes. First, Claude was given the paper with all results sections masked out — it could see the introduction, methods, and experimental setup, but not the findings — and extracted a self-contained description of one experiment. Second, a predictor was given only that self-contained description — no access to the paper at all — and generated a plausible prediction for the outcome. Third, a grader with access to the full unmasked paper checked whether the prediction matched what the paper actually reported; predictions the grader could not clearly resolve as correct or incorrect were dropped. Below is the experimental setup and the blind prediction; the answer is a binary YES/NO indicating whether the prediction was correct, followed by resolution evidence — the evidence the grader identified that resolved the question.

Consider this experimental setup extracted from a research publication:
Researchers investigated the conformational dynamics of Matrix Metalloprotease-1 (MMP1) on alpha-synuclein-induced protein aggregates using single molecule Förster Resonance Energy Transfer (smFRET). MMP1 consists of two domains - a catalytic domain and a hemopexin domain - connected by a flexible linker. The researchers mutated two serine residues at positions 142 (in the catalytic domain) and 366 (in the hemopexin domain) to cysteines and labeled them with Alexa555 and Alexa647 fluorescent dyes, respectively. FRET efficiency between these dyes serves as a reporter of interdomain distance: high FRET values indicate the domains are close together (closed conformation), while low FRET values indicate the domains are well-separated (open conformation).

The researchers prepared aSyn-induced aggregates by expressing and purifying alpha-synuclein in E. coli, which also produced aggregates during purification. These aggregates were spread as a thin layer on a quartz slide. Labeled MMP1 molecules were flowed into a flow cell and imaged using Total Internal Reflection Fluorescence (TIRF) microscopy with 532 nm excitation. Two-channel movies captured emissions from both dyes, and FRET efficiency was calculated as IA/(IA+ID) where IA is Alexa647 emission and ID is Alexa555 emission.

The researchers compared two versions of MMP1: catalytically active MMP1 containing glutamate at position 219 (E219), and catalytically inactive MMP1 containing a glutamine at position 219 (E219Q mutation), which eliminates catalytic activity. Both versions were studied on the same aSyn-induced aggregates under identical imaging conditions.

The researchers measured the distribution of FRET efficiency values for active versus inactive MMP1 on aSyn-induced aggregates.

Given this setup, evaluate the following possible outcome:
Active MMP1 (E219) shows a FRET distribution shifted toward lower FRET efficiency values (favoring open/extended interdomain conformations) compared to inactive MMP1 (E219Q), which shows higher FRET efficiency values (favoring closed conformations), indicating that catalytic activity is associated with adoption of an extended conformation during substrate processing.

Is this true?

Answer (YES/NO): YES